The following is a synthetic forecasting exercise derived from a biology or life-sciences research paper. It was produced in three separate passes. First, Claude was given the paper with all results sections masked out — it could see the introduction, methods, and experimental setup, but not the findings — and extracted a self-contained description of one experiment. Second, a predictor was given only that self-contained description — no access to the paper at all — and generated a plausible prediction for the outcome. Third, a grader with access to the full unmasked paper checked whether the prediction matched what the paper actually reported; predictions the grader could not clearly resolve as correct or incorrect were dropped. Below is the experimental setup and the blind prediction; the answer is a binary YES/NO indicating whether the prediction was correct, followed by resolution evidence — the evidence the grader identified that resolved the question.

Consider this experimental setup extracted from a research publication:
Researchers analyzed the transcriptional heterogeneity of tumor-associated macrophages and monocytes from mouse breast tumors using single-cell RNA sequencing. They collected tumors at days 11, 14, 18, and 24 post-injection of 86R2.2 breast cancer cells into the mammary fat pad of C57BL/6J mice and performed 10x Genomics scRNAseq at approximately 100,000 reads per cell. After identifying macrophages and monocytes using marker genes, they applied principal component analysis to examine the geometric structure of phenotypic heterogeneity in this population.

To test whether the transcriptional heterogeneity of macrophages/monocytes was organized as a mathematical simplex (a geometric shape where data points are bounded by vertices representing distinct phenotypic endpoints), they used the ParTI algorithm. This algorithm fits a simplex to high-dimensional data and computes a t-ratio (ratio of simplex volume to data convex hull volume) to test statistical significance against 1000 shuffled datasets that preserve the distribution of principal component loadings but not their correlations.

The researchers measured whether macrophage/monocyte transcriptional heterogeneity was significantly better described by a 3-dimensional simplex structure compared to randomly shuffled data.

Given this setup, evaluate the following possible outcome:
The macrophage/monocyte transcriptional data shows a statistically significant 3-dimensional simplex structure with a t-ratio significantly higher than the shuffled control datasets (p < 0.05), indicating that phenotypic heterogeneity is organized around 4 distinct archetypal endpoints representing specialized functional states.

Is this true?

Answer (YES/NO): YES